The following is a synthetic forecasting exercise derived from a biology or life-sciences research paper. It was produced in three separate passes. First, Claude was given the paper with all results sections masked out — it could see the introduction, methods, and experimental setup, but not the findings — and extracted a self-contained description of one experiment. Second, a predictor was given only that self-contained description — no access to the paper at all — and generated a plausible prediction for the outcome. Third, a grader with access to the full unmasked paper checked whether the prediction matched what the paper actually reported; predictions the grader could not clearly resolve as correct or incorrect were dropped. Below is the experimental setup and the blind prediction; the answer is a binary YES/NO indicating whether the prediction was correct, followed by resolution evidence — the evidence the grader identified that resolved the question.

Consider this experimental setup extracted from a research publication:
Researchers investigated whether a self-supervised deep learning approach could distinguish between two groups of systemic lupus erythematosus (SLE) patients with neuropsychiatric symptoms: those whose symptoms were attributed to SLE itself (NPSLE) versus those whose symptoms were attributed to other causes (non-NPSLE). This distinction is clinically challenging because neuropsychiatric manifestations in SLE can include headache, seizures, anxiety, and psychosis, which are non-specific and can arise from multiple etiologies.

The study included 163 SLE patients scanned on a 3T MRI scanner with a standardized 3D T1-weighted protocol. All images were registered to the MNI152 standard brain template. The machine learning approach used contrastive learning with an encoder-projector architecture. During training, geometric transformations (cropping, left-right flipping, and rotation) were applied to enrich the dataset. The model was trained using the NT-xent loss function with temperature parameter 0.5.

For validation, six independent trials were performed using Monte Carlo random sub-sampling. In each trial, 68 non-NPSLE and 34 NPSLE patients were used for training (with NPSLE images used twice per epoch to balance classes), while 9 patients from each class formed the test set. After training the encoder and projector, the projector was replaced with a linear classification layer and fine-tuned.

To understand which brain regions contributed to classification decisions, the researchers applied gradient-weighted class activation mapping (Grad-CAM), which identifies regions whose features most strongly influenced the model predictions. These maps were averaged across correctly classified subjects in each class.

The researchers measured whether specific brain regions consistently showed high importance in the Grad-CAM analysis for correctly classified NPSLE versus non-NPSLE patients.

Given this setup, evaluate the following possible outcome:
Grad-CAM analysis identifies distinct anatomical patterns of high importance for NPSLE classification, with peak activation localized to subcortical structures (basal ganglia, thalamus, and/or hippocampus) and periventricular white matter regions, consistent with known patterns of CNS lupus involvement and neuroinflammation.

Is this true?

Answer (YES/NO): NO